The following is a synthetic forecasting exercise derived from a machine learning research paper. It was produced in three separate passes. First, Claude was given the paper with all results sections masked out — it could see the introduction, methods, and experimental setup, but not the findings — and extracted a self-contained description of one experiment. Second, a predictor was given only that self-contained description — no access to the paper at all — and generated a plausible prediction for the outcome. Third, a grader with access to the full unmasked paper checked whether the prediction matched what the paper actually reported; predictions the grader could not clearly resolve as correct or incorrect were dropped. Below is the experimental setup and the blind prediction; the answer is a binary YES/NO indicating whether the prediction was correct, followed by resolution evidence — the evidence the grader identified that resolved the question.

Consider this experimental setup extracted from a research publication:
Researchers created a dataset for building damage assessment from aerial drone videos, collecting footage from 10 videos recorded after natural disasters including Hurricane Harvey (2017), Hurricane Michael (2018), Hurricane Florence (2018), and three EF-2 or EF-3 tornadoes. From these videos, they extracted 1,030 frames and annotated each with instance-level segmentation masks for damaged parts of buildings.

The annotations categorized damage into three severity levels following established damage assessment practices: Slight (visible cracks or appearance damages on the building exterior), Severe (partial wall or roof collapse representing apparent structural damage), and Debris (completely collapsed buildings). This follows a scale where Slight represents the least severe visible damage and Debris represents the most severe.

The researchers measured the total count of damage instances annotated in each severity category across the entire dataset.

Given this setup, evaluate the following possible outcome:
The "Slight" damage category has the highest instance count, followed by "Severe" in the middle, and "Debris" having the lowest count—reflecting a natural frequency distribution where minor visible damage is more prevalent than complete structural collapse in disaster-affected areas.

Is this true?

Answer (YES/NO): YES